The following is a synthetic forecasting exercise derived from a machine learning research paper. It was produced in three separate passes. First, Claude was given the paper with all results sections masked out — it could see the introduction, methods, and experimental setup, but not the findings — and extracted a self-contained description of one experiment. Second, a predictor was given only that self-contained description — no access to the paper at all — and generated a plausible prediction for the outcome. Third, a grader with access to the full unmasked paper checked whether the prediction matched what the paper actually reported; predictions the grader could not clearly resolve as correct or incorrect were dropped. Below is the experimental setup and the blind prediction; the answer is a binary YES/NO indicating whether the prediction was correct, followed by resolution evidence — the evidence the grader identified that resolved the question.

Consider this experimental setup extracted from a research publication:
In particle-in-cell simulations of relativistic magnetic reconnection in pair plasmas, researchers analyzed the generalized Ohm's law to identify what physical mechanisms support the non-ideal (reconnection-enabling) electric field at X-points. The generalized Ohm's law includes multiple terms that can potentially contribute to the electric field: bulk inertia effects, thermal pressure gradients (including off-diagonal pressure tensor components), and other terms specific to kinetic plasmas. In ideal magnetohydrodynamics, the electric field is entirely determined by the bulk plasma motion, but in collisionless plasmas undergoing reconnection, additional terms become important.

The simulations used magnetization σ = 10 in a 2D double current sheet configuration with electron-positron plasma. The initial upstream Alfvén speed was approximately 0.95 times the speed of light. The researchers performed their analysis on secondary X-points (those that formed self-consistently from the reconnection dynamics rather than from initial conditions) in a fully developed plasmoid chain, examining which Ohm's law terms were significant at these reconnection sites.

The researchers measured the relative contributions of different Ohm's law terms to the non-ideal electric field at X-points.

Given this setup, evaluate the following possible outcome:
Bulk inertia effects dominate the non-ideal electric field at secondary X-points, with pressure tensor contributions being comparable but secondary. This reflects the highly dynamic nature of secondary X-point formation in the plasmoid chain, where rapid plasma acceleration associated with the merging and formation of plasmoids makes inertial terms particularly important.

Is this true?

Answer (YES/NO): NO